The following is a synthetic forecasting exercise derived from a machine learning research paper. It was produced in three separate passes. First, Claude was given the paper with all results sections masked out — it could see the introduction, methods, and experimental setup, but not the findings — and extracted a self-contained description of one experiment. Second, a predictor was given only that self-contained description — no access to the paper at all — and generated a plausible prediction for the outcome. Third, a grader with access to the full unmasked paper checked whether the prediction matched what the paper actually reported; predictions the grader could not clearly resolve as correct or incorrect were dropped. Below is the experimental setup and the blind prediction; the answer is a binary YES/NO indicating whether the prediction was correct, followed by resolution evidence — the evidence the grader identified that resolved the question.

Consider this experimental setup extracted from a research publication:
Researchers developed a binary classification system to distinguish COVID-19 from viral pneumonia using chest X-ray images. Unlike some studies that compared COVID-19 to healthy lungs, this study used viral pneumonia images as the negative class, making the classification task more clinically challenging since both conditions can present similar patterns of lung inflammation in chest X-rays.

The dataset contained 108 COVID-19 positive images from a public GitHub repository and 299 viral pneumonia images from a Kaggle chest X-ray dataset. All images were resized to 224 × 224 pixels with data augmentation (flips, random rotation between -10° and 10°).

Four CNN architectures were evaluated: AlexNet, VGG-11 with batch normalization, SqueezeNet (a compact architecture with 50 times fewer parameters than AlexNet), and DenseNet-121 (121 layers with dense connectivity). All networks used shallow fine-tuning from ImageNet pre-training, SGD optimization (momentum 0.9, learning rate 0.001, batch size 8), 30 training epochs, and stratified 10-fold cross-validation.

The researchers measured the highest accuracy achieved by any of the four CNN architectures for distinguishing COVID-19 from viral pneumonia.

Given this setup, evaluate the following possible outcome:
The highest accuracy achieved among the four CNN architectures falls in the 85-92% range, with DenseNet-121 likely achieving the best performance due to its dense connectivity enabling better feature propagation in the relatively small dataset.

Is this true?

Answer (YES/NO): NO